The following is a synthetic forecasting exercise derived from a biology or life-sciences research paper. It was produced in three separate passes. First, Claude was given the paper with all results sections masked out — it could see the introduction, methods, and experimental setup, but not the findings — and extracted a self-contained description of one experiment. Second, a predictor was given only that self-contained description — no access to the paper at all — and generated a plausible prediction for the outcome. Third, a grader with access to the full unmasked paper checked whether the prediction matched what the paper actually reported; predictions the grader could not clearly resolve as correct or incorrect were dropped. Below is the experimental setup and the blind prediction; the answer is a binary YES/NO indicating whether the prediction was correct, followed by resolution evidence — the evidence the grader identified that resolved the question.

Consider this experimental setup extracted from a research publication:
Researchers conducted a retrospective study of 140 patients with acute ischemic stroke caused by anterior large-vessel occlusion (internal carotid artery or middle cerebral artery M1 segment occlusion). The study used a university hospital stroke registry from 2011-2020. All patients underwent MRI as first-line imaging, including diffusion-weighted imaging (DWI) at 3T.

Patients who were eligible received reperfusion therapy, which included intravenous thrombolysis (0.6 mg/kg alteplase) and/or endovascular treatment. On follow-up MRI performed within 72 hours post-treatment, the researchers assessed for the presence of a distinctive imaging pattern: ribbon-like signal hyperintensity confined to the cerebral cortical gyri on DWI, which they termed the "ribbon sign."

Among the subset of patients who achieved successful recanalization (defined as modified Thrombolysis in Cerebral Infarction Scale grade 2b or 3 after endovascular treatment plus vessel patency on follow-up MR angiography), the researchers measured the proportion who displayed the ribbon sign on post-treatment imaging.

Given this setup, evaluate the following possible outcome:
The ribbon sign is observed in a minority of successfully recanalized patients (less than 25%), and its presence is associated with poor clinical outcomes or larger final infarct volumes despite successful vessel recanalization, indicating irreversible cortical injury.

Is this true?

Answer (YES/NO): NO